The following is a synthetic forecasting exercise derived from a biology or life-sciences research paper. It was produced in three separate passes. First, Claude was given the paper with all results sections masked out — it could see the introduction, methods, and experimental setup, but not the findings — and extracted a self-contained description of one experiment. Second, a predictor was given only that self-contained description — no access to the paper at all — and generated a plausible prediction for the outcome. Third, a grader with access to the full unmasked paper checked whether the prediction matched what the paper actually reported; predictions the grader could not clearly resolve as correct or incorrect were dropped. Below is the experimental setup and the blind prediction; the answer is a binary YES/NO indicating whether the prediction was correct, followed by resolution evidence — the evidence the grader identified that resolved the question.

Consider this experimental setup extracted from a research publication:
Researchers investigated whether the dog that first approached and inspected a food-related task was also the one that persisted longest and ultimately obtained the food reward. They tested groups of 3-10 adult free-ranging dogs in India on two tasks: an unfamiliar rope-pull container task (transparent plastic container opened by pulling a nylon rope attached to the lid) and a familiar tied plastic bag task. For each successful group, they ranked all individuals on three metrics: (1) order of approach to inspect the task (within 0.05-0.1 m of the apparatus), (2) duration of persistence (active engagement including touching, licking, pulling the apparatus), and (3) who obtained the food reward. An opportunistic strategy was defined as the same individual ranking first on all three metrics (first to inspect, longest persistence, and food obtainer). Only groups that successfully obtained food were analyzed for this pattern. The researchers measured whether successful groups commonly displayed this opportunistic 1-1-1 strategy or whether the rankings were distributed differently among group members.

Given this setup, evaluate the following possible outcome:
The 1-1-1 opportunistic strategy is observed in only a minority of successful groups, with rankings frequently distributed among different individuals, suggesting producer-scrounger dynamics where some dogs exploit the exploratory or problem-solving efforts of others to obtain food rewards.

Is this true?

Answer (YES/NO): NO